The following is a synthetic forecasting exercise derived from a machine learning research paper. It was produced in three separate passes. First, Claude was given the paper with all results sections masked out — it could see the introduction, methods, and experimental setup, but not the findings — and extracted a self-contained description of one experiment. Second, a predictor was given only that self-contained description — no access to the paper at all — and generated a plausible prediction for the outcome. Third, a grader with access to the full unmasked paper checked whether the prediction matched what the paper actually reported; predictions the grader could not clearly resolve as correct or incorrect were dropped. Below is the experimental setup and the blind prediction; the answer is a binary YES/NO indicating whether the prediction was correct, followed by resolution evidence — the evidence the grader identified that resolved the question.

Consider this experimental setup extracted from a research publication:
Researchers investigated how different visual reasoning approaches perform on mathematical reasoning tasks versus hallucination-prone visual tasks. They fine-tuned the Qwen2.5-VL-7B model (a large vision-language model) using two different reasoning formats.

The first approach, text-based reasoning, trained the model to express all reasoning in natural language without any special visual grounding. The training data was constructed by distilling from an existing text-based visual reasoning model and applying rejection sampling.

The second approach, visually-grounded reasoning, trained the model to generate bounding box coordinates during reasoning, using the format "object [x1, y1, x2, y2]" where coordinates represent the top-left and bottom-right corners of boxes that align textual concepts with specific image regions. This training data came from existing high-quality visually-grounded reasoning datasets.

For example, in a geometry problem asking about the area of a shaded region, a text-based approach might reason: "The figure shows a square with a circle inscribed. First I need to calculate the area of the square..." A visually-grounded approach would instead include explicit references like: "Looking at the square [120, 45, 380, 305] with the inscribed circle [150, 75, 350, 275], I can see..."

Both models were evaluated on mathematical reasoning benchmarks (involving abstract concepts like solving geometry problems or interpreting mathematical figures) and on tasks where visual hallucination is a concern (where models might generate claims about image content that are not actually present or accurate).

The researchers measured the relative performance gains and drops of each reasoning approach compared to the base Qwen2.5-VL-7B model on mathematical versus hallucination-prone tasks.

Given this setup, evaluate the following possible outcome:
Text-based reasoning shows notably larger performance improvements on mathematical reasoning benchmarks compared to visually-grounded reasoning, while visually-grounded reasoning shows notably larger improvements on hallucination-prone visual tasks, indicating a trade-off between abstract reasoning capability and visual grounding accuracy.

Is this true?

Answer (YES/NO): YES